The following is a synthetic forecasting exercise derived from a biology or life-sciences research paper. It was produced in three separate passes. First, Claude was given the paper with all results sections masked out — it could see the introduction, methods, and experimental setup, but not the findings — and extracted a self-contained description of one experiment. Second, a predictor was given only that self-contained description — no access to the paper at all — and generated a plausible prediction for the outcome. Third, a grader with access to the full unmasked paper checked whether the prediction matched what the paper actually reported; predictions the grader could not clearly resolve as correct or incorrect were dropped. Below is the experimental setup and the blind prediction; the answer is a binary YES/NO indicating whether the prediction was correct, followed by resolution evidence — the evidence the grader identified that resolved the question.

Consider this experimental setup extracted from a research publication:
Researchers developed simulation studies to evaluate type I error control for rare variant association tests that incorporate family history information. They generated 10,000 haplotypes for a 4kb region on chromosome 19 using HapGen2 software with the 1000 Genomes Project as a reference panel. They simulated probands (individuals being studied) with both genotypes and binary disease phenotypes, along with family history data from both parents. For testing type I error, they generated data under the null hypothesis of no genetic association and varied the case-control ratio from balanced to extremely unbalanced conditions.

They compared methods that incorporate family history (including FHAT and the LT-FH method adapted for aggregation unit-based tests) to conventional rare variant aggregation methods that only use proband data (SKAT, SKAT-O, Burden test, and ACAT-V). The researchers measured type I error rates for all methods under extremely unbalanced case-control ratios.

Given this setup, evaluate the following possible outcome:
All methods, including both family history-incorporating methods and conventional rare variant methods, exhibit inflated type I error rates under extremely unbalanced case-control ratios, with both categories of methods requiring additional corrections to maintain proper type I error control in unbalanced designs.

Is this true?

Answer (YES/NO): YES